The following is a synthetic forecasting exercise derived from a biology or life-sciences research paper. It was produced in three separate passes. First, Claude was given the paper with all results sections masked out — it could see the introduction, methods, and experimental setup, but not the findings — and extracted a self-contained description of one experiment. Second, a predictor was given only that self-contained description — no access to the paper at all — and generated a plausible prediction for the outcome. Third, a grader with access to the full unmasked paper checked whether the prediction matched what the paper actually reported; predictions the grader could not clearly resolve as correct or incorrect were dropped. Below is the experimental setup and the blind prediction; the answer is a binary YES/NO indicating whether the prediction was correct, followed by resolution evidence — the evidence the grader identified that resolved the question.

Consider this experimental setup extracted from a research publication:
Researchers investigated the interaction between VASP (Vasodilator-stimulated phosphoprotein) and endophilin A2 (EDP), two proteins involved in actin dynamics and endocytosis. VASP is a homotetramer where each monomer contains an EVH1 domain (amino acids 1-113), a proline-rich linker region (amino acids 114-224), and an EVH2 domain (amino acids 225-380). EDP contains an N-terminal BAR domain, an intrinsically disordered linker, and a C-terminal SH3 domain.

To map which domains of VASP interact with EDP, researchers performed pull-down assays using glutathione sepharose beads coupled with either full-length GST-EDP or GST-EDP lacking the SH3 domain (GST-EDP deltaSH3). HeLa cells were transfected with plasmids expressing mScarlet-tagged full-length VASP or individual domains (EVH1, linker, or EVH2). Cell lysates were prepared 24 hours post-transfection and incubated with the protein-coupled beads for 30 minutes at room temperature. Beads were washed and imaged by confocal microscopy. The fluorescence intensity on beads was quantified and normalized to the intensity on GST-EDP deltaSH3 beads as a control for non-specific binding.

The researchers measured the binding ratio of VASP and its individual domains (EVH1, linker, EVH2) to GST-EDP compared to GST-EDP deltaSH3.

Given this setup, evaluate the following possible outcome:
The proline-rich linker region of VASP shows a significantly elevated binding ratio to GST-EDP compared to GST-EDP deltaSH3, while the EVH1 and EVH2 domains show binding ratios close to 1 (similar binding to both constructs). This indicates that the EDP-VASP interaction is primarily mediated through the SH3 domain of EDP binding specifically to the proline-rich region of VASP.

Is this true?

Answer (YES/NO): NO